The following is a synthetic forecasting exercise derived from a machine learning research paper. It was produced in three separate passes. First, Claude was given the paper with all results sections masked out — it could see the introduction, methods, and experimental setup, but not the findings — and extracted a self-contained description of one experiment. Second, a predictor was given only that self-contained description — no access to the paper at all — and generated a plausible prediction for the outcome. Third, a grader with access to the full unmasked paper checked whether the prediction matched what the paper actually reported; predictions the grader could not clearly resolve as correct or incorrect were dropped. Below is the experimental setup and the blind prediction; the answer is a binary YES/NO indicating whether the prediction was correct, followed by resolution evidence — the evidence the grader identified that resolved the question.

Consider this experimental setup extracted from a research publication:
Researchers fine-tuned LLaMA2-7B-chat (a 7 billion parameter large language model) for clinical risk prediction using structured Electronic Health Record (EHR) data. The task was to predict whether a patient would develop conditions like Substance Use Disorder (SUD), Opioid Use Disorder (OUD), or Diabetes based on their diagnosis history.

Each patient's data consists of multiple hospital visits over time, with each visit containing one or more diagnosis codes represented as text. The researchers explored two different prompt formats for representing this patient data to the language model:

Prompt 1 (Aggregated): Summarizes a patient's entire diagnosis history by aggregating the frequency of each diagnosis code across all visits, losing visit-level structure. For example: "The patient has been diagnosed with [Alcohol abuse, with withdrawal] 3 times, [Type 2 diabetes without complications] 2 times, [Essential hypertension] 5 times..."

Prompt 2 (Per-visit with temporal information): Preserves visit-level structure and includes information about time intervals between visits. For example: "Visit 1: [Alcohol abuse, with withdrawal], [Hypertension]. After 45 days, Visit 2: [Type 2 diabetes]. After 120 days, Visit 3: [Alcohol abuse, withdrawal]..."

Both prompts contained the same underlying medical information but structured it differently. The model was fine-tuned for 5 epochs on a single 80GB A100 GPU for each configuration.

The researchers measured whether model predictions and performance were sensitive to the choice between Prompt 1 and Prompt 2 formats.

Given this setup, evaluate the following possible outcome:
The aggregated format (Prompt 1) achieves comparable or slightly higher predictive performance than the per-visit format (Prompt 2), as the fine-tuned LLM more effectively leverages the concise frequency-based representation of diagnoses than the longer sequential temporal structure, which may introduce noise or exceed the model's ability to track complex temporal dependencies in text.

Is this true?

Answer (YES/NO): YES